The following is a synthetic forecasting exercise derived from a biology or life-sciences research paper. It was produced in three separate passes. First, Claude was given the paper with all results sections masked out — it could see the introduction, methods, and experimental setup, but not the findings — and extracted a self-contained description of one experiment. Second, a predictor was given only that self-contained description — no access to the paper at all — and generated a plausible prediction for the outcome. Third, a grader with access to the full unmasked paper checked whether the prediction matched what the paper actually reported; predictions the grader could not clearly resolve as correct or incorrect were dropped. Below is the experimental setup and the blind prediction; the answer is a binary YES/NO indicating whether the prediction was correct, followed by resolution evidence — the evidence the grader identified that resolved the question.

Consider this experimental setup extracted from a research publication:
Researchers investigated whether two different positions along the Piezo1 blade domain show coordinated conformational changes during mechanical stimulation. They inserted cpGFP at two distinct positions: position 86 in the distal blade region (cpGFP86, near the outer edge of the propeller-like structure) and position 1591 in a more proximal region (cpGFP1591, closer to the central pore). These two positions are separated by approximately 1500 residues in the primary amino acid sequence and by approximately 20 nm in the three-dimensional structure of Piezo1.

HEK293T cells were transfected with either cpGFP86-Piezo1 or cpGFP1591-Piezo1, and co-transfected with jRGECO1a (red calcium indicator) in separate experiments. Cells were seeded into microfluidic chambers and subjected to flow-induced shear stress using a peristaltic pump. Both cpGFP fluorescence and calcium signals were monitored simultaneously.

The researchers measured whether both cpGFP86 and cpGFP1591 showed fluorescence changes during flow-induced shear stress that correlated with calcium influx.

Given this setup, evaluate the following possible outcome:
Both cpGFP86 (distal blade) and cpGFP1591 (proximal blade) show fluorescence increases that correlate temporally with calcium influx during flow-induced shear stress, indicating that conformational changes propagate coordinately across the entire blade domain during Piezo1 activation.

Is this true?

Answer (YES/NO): YES